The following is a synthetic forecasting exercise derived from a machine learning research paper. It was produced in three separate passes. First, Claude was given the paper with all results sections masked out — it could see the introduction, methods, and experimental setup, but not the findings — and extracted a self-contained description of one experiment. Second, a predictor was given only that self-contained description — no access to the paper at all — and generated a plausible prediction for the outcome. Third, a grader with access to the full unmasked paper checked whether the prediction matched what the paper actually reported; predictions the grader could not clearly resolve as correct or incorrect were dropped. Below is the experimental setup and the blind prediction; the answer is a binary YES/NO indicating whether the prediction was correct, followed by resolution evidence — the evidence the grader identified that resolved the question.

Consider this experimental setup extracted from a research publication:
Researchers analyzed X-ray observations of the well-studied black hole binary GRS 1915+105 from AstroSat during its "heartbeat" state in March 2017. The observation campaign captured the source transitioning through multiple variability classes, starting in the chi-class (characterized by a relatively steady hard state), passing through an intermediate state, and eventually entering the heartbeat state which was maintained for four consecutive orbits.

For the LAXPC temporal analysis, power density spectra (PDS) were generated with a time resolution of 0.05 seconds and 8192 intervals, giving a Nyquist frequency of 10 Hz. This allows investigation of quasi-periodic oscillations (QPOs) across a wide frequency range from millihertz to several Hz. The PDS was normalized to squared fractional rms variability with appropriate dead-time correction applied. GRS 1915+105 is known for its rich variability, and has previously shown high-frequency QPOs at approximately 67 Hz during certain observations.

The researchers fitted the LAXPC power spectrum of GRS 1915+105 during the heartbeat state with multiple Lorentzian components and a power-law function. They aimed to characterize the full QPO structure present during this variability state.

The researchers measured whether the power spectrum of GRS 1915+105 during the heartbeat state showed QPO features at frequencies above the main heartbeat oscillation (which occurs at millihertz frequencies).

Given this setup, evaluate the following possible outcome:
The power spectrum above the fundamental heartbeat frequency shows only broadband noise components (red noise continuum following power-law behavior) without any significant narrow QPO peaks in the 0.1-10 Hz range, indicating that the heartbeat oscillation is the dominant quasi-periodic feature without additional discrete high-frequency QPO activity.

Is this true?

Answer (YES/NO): NO